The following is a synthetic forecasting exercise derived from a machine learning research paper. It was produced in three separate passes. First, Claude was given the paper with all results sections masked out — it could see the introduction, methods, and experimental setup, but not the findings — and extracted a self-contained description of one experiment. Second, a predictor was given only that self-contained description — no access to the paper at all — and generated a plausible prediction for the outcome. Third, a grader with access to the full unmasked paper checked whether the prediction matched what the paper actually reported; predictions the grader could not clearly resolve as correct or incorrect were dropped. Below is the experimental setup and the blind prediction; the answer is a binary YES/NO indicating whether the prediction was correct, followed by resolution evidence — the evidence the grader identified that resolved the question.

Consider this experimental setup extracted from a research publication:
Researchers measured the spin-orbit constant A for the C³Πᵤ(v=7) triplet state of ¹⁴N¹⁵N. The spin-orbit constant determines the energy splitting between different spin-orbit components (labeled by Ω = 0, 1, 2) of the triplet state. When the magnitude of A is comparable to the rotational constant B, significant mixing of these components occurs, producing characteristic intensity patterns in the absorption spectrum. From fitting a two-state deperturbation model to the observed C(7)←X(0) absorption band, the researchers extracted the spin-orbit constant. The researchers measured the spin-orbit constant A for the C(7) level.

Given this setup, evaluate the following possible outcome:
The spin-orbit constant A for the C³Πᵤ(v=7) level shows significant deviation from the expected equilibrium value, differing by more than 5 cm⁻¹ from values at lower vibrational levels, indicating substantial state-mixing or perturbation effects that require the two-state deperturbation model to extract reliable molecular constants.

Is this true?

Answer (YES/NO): NO